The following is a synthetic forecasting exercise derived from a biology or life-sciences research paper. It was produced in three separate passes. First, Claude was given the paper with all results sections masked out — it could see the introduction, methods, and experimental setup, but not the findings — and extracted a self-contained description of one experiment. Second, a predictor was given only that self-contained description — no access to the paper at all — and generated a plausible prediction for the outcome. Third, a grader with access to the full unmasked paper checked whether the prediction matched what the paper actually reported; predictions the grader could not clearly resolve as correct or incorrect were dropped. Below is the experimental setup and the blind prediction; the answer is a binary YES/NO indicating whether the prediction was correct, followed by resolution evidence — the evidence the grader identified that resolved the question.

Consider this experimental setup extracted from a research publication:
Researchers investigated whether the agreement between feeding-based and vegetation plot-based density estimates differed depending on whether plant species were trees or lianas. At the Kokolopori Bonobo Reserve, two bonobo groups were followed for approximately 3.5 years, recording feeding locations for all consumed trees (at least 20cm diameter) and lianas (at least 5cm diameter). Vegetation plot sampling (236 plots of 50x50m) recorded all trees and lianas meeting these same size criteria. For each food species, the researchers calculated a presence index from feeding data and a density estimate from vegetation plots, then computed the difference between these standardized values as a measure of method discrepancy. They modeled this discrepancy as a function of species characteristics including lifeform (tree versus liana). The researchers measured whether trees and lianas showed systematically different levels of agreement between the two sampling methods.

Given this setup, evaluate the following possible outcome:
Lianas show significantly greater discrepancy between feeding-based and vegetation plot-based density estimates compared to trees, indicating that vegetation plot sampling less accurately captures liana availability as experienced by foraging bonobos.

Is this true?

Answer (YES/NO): NO